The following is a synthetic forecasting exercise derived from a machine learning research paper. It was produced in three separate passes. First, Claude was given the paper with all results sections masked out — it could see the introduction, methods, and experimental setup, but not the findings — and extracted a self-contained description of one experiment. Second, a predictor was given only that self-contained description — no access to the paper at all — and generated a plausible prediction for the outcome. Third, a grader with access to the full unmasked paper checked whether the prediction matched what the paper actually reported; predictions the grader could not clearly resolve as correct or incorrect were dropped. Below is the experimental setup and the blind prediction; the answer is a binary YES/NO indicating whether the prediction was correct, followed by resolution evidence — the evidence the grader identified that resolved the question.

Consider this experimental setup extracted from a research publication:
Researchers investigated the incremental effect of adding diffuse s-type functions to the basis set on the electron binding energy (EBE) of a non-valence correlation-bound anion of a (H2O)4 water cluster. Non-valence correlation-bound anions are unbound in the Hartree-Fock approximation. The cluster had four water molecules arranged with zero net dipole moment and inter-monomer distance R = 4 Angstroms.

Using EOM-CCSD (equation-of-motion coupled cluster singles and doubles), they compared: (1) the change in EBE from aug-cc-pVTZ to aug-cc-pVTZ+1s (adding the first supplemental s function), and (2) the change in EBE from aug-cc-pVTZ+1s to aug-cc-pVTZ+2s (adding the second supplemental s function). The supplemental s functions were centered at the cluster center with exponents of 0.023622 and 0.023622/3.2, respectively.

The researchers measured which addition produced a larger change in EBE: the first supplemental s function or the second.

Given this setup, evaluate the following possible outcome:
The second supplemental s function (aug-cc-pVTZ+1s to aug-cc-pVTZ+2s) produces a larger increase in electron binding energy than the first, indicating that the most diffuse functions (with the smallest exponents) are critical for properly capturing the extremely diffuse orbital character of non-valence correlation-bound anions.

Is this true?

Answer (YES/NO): YES